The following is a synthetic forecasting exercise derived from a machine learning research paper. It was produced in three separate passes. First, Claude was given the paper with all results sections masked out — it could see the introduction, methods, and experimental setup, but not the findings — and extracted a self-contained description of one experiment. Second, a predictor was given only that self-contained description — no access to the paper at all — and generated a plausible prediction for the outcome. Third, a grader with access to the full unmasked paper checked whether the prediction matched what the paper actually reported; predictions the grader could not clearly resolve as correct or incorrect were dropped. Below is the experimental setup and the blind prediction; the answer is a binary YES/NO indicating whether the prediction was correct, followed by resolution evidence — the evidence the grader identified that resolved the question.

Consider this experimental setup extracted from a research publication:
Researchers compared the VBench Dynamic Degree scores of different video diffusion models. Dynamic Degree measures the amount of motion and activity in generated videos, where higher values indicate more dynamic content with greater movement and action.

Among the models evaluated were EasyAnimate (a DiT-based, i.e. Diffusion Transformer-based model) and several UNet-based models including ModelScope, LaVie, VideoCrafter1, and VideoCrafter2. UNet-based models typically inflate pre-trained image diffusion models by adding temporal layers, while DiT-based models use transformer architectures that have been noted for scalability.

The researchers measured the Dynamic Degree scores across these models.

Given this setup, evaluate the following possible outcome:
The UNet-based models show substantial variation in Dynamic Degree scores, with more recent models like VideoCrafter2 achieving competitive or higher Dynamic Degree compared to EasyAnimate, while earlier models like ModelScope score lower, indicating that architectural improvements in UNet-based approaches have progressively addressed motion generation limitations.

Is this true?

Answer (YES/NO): NO